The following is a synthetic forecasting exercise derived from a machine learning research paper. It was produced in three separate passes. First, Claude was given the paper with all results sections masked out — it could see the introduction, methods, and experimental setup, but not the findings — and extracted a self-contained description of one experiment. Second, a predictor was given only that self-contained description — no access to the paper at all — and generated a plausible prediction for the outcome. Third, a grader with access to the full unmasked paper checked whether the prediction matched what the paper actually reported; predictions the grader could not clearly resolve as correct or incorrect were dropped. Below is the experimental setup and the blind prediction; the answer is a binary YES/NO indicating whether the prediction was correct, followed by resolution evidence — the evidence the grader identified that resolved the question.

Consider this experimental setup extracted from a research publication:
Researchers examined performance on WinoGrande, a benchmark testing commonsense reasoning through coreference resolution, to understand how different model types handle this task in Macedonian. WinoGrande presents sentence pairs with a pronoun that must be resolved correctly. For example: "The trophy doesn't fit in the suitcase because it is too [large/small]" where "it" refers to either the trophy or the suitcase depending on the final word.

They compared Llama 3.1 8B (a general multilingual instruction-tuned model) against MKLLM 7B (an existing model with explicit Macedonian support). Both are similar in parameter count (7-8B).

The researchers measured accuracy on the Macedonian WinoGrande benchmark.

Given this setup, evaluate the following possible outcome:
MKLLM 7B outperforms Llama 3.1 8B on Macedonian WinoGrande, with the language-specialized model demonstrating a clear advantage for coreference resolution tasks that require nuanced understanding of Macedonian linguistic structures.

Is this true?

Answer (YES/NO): YES